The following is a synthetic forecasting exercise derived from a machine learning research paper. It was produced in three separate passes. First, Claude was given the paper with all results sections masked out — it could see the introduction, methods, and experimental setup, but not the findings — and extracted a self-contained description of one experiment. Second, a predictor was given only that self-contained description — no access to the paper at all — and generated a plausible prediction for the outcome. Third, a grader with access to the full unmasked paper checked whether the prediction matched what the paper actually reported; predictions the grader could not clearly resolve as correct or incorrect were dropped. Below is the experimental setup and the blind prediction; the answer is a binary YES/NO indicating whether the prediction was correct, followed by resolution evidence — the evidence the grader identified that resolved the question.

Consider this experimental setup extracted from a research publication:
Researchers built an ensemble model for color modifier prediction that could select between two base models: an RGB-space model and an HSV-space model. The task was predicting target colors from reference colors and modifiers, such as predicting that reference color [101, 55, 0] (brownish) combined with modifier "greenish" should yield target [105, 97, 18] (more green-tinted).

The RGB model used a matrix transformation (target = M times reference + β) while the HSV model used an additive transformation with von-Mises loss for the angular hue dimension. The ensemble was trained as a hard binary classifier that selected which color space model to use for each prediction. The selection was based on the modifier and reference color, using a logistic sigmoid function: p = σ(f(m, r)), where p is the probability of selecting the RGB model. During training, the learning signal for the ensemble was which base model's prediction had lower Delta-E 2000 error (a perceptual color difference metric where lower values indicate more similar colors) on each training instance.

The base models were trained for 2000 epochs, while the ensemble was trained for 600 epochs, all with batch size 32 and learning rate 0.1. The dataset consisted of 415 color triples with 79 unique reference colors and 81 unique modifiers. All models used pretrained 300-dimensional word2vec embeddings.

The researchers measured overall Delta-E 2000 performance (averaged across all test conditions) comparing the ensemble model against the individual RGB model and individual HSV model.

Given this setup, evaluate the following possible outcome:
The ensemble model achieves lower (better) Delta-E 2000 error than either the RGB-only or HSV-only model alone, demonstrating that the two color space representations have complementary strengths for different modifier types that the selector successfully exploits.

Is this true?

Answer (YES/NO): NO